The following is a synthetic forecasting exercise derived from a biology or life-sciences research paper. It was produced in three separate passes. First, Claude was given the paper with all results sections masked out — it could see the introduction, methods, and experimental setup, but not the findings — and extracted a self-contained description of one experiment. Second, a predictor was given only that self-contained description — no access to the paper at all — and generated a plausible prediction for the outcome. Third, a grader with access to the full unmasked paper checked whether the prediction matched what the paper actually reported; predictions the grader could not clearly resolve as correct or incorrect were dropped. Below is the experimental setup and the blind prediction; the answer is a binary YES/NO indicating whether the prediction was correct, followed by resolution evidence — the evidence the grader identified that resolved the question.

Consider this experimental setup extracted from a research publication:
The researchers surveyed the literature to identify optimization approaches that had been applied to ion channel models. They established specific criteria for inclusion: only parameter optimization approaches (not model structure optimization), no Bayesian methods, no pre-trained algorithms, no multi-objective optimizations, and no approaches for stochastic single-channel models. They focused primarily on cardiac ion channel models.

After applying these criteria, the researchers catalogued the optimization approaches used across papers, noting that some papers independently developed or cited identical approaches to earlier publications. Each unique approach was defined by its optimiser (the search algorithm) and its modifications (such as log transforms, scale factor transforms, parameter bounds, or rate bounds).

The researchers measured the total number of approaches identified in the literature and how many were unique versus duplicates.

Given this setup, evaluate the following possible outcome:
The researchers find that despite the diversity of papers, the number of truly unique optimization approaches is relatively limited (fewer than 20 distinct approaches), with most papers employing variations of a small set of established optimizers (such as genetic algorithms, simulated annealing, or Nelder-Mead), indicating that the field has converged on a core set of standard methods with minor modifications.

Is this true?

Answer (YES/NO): NO